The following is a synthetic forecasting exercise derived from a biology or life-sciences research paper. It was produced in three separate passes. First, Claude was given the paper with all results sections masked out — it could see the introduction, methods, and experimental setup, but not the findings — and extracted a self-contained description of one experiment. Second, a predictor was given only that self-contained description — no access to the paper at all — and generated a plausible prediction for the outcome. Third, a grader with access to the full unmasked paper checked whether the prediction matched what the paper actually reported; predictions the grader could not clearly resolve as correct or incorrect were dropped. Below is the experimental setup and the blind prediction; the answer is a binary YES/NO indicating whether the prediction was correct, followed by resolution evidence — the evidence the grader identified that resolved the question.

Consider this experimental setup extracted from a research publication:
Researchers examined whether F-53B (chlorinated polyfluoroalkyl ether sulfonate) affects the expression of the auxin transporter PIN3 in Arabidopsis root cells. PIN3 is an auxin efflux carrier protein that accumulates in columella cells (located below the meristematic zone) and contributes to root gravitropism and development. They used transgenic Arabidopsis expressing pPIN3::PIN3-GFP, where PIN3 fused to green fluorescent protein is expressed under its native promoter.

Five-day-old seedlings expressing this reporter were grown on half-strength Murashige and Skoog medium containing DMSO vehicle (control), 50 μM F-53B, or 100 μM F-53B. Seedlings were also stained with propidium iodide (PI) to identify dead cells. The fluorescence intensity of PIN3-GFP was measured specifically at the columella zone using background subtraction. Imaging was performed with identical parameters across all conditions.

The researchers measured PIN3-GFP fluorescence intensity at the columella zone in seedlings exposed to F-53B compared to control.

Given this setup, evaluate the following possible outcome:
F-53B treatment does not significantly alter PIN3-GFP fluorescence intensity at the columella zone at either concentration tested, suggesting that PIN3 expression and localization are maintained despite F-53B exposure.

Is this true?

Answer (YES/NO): NO